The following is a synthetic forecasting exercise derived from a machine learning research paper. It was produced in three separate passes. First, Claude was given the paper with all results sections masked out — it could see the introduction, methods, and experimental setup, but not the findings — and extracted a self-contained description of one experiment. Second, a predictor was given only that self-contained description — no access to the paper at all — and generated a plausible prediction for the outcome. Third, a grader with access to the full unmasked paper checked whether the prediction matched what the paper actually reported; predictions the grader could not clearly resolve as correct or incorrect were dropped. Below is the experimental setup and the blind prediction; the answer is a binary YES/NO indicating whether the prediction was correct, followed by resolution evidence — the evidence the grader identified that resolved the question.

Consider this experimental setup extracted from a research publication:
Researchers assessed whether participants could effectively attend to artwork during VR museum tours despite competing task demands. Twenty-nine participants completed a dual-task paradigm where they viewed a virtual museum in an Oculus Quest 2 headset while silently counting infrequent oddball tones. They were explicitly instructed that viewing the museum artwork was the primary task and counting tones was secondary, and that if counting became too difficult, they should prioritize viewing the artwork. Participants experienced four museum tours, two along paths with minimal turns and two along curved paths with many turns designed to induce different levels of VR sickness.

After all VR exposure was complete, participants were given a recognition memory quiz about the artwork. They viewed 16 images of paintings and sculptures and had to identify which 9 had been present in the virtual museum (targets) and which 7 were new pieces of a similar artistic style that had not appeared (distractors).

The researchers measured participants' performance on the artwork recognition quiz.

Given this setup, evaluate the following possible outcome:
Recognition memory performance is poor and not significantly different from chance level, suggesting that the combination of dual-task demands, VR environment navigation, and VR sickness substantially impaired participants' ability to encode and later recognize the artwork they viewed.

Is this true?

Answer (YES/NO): NO